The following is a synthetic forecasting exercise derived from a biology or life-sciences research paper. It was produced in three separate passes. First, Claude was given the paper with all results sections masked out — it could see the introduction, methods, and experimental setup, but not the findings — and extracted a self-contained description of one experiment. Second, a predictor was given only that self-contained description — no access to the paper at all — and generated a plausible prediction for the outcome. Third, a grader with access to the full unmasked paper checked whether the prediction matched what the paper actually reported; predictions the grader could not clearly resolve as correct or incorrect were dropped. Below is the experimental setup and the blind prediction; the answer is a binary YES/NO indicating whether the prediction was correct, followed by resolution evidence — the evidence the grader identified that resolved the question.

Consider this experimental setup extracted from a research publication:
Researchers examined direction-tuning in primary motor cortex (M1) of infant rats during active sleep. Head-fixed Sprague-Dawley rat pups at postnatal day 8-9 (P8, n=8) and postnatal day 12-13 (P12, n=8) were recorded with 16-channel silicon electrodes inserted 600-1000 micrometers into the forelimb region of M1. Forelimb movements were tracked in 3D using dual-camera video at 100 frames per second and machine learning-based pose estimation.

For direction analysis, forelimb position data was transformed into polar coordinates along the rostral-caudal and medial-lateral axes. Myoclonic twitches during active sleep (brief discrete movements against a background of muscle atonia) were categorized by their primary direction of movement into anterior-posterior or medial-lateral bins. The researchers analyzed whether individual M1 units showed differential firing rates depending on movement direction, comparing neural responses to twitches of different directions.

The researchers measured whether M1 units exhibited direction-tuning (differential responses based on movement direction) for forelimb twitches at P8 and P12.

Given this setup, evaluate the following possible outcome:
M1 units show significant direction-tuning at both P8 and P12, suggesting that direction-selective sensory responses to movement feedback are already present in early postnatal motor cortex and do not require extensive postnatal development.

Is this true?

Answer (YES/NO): YES